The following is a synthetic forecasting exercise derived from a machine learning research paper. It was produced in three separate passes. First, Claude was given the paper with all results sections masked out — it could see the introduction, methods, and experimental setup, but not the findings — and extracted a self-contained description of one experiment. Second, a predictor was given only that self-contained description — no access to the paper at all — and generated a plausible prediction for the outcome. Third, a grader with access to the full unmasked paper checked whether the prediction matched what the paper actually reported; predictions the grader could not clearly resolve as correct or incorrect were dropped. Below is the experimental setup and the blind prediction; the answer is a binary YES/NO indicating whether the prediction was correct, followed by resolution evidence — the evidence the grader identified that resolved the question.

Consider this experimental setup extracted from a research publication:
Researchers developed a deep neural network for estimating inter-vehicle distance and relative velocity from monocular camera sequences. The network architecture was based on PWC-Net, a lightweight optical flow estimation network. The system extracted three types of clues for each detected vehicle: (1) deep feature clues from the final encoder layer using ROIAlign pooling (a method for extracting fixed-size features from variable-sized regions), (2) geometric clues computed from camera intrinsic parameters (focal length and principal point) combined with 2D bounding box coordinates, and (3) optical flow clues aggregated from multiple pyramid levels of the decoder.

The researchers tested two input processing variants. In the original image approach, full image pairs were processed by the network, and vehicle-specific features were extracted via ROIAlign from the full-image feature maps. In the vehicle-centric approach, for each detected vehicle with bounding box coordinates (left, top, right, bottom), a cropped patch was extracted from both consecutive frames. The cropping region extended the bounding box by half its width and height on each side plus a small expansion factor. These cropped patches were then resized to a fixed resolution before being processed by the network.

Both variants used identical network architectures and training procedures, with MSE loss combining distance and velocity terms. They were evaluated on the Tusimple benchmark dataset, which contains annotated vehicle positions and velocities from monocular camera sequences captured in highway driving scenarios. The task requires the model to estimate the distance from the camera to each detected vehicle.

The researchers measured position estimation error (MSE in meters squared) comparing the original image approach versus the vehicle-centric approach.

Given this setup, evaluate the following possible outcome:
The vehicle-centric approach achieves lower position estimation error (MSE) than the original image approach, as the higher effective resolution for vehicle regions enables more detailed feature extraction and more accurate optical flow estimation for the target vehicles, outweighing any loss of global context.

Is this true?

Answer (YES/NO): NO